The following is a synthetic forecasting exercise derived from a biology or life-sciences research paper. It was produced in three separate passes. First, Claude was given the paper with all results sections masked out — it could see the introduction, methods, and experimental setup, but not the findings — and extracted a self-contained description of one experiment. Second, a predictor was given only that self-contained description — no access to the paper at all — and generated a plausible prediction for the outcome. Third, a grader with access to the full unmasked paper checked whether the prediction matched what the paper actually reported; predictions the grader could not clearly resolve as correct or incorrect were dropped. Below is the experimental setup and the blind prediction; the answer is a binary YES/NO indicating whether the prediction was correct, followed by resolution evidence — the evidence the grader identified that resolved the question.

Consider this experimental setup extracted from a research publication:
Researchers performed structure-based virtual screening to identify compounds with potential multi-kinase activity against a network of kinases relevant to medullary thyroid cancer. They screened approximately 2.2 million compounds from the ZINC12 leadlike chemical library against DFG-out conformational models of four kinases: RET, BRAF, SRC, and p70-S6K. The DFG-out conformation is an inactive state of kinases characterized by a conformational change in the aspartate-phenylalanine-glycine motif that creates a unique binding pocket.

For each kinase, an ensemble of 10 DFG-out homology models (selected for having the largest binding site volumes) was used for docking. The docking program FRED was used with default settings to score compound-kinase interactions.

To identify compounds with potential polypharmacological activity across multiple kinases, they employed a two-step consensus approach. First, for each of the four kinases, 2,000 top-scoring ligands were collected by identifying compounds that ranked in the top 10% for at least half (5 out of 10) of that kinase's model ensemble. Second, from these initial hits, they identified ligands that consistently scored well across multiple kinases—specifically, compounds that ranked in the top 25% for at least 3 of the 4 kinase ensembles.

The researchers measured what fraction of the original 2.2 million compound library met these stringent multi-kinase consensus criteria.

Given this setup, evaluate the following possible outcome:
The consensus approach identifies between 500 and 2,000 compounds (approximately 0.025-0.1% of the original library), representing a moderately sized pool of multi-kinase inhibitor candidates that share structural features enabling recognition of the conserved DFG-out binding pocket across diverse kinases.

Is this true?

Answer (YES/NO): NO